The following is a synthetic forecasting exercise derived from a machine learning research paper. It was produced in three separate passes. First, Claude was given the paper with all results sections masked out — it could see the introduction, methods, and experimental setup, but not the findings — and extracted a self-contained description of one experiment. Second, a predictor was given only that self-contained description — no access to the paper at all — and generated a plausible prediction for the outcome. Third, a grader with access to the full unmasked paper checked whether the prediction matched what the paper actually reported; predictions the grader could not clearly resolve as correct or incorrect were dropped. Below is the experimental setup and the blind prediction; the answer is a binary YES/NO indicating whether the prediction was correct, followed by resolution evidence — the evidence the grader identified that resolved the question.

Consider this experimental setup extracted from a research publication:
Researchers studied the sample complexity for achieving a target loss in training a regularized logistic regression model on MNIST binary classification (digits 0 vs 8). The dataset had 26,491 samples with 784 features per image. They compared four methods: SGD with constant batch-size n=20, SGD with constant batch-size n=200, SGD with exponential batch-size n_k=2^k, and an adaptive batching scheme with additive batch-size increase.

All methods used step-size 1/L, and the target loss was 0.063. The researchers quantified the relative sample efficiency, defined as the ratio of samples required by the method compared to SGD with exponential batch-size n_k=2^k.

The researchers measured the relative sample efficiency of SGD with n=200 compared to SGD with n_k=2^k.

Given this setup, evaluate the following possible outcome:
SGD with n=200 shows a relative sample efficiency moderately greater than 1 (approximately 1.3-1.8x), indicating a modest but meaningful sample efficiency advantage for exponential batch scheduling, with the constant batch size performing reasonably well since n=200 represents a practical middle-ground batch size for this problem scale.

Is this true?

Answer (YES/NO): NO